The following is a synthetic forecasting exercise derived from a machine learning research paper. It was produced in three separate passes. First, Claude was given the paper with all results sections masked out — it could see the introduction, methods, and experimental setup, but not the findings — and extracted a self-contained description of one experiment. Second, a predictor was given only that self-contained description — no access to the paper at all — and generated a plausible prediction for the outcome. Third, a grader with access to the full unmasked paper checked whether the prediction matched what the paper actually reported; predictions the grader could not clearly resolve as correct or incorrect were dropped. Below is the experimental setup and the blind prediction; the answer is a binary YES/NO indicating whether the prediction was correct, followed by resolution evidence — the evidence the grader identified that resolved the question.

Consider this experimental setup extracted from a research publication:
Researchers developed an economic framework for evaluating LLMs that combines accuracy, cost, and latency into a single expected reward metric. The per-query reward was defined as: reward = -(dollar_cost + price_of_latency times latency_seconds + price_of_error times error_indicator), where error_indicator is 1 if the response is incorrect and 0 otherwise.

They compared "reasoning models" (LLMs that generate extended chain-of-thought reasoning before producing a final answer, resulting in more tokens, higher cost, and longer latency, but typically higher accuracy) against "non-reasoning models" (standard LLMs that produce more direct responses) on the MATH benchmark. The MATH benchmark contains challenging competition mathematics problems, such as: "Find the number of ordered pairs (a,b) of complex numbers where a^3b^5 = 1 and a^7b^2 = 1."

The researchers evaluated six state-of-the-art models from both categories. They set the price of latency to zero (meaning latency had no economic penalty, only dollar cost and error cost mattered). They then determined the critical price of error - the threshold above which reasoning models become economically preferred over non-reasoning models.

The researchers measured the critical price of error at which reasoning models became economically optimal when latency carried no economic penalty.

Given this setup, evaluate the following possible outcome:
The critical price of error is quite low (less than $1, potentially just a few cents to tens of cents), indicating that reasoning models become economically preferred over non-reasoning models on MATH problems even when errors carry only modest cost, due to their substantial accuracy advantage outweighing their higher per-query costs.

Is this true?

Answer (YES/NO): YES